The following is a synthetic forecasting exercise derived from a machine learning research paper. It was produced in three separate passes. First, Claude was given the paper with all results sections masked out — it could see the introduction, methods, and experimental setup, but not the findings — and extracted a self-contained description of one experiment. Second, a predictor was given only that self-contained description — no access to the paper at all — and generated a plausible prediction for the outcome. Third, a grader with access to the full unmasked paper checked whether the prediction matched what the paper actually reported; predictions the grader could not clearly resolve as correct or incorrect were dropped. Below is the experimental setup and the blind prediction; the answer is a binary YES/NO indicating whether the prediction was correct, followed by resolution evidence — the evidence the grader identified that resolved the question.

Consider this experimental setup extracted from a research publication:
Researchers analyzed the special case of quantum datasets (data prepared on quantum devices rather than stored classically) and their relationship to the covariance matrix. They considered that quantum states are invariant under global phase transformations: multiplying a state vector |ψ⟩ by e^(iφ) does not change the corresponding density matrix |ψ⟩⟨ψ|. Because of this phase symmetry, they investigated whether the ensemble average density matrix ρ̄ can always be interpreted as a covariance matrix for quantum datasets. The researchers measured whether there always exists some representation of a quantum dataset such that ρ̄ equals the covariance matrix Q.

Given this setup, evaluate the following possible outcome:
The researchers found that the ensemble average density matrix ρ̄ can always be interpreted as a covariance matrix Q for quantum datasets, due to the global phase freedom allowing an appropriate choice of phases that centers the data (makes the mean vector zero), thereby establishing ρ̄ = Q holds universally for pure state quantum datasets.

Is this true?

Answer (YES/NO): YES